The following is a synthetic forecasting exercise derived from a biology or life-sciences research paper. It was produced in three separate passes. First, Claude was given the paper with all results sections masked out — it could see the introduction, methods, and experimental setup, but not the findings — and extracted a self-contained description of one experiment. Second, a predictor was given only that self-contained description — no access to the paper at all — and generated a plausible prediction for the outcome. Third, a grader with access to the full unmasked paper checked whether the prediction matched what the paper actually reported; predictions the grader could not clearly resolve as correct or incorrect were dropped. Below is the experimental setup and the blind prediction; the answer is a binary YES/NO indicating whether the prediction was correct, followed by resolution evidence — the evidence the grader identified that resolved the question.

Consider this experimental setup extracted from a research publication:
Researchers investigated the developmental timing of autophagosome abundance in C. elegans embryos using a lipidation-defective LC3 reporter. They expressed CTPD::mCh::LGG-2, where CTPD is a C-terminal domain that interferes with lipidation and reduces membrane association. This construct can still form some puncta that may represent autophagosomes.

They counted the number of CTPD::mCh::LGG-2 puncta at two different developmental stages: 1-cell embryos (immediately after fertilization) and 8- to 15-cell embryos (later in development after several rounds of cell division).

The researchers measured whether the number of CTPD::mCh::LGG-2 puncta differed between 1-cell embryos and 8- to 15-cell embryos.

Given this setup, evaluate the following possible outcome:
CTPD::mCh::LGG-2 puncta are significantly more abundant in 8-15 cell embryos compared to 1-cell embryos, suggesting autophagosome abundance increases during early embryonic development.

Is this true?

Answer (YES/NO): NO